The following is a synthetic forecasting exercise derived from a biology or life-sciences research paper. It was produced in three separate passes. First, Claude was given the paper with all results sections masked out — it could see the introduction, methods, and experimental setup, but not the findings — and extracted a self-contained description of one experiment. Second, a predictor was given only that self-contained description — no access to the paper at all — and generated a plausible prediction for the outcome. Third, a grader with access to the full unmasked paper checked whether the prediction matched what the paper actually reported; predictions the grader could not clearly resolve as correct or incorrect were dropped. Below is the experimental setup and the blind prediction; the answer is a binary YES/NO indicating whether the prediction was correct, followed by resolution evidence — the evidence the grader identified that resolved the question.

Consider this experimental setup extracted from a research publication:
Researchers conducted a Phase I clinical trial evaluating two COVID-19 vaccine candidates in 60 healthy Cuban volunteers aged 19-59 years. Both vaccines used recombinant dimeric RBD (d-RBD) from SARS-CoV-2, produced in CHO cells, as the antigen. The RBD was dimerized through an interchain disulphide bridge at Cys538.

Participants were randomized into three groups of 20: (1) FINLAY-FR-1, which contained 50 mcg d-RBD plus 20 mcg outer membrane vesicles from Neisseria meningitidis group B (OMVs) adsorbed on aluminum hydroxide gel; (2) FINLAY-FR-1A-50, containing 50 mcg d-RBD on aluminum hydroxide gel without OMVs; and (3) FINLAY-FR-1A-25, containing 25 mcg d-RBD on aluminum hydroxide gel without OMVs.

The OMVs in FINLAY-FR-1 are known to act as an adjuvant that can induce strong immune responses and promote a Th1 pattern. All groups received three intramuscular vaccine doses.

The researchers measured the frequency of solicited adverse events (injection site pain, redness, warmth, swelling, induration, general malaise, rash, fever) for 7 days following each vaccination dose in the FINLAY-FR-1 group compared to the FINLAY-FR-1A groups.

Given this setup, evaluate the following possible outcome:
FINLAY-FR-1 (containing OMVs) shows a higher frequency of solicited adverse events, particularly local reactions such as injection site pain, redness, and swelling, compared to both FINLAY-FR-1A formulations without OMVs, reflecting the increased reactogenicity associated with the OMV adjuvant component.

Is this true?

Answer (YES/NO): YES